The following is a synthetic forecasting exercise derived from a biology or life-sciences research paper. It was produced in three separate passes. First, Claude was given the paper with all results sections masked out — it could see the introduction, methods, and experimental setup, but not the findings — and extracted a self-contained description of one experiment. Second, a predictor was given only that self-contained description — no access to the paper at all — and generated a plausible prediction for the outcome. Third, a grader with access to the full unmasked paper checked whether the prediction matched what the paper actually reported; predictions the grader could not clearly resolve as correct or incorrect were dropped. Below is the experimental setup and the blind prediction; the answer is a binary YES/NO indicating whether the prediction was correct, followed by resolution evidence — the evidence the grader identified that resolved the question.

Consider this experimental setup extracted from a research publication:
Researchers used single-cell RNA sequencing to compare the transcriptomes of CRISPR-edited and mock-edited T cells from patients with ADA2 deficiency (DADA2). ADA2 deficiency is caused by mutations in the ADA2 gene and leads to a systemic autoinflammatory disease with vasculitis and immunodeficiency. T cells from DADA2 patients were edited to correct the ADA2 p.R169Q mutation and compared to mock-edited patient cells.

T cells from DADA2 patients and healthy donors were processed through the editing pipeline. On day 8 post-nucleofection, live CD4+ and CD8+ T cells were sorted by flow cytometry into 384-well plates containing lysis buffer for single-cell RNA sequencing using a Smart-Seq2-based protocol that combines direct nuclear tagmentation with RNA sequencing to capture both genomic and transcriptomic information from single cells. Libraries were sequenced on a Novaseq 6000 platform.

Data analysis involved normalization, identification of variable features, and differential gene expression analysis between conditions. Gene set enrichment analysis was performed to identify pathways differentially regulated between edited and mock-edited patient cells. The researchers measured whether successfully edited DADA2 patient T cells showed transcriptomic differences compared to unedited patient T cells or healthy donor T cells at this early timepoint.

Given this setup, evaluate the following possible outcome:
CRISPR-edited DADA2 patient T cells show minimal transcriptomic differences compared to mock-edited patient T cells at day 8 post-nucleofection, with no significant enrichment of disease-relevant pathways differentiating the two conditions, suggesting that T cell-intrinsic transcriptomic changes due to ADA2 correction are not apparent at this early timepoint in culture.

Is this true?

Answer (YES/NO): NO